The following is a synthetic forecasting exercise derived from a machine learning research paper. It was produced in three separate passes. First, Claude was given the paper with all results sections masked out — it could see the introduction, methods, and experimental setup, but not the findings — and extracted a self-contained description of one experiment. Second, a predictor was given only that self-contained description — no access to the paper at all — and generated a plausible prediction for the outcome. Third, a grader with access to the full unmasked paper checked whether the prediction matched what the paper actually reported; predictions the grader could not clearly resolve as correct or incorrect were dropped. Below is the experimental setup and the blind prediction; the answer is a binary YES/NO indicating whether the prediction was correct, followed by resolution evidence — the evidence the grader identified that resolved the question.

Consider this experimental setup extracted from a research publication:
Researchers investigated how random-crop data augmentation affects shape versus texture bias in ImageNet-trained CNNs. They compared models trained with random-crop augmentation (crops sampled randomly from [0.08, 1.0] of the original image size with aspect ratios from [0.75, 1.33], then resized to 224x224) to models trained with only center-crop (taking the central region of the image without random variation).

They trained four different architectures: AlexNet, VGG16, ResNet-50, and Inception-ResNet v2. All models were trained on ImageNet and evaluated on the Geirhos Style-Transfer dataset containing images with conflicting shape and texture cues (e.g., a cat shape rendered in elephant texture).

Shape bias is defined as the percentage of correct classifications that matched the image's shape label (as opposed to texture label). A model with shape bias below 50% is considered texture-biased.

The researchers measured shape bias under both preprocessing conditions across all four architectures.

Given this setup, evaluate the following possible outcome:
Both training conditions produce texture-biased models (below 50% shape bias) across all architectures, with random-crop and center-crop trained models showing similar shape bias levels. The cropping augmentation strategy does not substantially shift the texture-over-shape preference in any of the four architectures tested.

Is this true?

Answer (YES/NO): NO